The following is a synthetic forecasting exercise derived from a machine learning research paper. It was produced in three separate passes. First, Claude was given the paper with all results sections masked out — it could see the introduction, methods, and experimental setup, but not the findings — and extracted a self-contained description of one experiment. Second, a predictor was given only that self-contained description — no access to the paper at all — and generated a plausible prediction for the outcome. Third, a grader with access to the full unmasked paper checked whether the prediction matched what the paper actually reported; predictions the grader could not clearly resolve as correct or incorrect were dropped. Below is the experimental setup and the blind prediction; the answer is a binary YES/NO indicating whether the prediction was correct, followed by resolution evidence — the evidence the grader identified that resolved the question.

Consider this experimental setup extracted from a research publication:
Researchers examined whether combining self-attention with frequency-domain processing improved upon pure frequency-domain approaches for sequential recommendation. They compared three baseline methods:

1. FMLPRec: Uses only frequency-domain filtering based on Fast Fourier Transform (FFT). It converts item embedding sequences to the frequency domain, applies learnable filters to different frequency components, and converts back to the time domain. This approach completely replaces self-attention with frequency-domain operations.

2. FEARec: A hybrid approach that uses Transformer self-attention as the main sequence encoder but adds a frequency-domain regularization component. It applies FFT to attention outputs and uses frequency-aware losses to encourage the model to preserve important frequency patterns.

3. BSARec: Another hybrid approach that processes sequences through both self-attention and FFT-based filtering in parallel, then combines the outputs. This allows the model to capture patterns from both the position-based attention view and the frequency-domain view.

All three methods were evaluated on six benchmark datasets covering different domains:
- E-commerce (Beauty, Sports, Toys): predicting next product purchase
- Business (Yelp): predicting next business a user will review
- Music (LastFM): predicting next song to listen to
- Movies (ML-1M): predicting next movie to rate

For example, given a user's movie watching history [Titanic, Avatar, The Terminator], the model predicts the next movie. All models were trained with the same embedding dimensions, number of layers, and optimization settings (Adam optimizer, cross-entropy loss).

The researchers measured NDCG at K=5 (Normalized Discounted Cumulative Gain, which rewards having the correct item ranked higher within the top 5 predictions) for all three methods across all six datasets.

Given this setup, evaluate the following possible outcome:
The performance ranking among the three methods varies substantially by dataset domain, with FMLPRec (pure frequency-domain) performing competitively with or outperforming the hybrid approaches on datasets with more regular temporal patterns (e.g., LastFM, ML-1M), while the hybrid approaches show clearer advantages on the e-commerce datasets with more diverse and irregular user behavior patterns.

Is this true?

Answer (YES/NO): NO